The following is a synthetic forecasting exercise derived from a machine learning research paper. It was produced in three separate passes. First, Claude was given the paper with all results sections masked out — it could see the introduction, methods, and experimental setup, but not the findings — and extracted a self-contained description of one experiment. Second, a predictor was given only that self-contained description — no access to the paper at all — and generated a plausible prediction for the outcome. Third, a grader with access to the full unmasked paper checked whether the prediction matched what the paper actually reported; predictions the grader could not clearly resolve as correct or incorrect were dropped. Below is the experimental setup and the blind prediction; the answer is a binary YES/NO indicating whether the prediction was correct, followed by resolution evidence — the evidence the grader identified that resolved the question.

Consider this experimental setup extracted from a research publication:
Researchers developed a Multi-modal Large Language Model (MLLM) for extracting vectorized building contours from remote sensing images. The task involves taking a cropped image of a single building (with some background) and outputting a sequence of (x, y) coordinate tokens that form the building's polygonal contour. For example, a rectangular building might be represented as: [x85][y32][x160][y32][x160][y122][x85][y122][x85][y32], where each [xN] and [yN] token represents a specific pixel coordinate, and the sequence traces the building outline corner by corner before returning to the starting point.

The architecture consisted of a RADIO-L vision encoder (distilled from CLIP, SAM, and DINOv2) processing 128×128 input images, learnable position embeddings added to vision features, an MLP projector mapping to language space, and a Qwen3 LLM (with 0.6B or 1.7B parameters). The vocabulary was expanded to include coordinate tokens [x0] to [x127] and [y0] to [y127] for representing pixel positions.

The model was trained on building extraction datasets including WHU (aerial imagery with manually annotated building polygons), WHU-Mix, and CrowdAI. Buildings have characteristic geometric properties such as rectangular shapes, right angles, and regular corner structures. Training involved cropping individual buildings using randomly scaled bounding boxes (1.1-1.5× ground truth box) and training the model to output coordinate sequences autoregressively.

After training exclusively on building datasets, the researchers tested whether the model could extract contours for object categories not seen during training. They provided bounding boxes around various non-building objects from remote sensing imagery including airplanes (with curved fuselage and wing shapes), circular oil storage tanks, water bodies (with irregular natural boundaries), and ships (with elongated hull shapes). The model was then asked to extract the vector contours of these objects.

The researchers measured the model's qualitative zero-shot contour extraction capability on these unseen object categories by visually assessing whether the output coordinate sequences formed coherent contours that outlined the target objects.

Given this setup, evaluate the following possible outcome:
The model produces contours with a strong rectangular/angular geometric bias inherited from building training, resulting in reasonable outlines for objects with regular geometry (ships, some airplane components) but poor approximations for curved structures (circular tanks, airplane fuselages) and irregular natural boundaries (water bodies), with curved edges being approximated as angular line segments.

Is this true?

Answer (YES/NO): NO